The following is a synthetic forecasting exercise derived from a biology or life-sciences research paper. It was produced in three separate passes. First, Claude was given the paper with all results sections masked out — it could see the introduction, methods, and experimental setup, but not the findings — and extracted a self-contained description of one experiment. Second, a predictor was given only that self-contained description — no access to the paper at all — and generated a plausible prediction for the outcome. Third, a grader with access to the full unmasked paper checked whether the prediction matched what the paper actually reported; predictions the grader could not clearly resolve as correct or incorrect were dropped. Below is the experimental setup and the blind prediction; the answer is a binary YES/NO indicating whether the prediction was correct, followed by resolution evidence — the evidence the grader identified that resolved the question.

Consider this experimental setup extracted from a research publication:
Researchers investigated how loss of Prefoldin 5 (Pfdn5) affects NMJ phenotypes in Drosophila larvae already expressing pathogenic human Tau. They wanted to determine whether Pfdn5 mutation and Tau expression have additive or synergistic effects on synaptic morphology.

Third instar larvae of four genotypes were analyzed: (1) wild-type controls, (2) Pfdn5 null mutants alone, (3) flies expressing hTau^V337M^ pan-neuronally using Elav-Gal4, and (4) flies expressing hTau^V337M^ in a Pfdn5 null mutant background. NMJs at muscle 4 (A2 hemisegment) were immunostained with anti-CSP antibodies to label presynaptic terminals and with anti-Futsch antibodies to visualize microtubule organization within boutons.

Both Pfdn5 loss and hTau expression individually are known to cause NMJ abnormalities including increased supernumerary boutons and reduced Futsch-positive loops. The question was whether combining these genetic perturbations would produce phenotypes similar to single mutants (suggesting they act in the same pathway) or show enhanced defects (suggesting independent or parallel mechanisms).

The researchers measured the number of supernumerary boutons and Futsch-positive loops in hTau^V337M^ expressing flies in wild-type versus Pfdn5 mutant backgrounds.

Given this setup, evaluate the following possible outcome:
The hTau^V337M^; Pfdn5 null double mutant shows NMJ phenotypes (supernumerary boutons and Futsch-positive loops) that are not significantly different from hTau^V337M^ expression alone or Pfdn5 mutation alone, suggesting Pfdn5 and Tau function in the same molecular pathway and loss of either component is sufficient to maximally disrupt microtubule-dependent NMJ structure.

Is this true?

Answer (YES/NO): NO